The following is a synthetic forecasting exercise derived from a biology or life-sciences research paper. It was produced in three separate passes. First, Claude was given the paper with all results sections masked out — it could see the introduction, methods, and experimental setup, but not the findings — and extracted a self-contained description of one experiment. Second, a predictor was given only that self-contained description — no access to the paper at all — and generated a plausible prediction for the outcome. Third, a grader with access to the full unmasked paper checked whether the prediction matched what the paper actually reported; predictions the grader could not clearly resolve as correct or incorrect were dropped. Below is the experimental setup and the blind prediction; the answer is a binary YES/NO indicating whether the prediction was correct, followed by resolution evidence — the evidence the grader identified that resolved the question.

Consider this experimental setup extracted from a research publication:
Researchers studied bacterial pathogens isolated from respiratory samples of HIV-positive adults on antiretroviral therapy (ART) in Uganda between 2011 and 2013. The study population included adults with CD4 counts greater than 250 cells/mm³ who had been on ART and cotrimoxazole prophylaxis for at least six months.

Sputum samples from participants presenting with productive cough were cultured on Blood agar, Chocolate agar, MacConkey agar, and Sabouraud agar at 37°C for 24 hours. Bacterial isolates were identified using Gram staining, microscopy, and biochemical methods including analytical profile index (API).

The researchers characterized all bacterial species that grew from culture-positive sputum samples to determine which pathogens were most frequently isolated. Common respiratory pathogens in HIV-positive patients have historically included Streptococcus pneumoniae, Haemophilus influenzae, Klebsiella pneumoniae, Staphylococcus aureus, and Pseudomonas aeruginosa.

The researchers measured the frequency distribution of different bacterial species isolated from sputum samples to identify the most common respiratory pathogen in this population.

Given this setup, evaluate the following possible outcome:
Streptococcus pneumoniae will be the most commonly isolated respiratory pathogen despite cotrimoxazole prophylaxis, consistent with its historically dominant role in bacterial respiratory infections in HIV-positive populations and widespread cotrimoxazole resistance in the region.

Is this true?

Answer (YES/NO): NO